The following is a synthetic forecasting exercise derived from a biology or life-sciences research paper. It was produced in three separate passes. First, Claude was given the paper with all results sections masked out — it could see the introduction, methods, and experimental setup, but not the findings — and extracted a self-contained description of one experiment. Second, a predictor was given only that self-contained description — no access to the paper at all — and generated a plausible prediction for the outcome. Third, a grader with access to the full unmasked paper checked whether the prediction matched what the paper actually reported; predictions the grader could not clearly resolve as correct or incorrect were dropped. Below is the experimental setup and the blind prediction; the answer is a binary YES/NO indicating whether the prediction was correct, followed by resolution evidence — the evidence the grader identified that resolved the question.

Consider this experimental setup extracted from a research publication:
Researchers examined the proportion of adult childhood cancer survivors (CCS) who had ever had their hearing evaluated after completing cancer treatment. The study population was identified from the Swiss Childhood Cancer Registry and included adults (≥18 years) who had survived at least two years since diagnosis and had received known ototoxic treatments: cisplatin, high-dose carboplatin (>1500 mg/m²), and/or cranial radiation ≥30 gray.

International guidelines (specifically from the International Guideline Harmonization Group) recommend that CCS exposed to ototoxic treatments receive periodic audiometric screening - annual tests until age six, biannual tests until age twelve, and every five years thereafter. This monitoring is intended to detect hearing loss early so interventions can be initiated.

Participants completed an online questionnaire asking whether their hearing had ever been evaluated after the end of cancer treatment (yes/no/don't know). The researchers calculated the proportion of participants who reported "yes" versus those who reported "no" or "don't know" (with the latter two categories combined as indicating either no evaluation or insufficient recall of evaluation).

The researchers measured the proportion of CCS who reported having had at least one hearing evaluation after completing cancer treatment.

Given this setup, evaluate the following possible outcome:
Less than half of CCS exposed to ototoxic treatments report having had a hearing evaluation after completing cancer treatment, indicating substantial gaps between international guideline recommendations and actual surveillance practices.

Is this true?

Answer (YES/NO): YES